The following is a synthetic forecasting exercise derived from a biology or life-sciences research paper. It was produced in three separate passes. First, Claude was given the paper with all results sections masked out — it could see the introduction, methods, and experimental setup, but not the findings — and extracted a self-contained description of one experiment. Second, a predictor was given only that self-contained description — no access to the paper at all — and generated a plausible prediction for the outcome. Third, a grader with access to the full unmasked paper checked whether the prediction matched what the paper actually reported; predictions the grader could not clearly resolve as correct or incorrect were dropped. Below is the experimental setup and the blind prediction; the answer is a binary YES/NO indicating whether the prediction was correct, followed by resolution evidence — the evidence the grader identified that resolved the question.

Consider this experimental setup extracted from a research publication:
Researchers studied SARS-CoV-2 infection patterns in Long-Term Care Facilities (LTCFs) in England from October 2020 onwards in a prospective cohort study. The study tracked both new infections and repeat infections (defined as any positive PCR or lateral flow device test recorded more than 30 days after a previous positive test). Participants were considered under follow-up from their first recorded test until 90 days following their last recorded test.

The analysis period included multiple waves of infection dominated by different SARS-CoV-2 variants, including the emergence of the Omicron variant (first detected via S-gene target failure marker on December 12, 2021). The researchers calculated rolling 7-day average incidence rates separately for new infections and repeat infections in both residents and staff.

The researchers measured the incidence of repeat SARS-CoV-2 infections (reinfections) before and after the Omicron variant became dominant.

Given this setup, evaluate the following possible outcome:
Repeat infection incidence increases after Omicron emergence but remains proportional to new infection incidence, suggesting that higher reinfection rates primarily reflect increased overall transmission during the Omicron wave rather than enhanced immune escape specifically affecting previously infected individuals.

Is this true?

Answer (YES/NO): NO